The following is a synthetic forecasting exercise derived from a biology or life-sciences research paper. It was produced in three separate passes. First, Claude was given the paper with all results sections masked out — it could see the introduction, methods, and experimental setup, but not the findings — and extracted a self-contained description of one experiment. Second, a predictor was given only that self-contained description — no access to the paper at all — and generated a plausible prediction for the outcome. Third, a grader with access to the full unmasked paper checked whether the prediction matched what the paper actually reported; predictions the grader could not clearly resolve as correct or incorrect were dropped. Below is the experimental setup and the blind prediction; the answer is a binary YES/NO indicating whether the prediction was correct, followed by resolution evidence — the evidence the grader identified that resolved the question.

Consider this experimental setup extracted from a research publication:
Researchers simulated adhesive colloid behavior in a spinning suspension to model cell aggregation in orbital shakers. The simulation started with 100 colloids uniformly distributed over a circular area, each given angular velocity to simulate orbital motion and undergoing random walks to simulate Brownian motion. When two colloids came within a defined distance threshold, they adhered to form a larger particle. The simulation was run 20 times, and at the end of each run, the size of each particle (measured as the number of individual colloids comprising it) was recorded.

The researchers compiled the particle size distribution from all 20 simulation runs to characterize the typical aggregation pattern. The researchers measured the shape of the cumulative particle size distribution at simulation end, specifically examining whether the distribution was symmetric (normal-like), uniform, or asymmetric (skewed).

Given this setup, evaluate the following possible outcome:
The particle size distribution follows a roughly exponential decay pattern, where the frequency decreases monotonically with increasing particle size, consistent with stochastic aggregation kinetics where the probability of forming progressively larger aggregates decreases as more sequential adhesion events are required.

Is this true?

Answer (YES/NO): NO